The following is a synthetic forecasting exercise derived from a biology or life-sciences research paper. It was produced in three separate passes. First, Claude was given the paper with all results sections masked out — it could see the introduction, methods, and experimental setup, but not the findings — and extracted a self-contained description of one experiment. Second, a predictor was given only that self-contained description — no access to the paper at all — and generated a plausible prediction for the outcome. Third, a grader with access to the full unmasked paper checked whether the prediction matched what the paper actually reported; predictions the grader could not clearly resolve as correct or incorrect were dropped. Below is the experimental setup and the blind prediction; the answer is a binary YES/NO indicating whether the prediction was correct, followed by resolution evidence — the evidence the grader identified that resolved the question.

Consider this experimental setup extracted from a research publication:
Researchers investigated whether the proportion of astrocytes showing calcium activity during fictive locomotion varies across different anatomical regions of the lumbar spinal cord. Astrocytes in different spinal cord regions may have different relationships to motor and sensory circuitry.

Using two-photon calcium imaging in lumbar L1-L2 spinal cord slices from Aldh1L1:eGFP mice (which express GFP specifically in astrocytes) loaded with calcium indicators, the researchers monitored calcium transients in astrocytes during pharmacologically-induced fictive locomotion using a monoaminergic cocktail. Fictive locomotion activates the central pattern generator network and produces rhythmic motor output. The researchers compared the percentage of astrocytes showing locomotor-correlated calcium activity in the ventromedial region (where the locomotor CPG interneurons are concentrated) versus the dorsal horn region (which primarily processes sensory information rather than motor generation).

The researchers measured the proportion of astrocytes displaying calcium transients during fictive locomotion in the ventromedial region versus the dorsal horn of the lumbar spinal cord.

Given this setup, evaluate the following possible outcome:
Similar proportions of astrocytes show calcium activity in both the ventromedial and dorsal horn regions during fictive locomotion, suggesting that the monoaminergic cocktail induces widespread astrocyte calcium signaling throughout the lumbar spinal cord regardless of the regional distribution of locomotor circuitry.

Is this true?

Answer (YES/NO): NO